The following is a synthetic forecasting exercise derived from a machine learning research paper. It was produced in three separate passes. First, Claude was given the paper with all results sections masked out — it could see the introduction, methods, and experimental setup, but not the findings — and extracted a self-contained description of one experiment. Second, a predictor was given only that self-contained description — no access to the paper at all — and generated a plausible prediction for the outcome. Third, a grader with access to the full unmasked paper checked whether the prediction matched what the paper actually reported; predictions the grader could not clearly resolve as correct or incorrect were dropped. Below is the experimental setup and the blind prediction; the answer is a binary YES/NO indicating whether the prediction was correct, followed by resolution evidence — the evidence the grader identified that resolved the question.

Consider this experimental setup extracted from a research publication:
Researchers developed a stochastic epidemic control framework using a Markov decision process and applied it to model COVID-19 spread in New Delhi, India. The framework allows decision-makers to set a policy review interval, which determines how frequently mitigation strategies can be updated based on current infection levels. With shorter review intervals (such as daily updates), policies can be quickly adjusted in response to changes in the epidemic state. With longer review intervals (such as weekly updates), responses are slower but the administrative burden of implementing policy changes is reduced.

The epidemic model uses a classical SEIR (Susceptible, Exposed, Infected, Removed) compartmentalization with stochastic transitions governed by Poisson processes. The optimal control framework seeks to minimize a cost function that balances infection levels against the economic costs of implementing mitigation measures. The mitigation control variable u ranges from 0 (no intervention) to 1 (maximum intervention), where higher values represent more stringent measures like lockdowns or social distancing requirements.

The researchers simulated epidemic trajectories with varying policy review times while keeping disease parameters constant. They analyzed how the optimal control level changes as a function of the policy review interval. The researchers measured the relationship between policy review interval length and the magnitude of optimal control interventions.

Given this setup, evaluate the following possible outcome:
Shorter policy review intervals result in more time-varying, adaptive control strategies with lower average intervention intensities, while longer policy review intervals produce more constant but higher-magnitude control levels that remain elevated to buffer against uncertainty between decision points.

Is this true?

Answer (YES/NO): NO